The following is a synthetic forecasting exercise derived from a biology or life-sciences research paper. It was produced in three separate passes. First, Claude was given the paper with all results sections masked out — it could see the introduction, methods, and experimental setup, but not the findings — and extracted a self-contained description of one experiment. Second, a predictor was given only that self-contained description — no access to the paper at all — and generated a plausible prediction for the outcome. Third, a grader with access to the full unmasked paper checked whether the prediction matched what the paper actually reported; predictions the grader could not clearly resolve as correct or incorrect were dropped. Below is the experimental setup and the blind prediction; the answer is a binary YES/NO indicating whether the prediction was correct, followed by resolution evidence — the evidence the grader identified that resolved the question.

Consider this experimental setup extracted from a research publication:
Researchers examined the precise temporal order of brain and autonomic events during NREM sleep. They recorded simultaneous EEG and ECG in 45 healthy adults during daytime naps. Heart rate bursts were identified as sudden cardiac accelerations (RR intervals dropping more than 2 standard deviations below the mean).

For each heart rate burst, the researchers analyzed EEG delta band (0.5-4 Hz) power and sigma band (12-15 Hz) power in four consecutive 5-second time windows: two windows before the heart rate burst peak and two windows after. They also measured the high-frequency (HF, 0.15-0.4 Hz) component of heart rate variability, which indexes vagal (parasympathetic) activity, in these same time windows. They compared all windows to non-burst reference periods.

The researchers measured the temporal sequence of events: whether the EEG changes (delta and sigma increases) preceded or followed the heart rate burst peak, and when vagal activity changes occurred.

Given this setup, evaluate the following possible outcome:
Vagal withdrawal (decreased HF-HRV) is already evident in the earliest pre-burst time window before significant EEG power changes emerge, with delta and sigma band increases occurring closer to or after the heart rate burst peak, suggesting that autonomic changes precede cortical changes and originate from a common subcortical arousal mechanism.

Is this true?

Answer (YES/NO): NO